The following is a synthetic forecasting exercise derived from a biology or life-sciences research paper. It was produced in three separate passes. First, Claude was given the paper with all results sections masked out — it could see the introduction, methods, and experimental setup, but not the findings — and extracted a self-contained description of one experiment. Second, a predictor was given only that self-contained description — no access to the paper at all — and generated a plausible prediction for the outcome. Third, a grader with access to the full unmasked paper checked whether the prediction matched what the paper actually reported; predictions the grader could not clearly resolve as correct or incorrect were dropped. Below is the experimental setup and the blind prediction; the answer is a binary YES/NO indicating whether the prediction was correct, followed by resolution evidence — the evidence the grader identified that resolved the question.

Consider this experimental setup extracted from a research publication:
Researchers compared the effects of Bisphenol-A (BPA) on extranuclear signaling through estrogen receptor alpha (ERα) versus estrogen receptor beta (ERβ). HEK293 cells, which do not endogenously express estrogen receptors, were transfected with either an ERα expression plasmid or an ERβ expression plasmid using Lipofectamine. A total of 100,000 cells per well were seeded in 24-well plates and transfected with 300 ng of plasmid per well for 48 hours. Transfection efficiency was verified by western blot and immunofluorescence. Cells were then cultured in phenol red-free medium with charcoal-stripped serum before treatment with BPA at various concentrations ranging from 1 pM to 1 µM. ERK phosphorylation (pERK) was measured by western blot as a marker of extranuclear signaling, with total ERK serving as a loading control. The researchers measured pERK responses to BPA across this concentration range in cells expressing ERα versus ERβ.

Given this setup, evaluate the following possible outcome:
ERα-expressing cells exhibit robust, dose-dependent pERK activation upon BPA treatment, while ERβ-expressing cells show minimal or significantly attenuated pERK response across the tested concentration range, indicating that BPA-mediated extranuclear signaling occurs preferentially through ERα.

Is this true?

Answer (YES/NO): NO